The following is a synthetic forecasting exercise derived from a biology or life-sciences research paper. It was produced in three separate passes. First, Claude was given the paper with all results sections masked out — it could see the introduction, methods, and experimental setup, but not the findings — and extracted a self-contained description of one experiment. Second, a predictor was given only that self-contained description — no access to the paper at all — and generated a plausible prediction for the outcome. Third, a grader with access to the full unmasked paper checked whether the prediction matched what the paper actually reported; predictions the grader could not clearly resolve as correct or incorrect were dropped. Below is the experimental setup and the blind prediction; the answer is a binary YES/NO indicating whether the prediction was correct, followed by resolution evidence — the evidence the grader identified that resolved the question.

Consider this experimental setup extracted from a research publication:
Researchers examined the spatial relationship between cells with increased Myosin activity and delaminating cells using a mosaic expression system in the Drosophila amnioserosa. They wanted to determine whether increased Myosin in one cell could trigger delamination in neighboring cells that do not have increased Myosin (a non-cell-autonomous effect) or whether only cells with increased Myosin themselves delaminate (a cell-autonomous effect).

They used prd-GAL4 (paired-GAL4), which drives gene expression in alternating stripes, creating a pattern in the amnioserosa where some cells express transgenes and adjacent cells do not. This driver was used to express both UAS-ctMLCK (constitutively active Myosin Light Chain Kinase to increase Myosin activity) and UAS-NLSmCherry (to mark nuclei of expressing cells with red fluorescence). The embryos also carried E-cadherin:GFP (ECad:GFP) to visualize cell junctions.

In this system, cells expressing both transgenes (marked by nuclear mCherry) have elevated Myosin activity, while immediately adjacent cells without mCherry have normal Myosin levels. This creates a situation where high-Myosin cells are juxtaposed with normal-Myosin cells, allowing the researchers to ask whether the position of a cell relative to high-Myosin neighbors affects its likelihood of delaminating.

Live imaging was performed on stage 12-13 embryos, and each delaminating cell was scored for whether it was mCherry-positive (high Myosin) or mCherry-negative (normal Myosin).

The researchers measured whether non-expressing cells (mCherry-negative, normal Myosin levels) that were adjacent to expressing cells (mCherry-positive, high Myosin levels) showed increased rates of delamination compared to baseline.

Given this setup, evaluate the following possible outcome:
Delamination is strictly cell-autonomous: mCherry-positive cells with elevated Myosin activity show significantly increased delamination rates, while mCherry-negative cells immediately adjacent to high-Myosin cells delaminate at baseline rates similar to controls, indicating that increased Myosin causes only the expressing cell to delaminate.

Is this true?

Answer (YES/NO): YES